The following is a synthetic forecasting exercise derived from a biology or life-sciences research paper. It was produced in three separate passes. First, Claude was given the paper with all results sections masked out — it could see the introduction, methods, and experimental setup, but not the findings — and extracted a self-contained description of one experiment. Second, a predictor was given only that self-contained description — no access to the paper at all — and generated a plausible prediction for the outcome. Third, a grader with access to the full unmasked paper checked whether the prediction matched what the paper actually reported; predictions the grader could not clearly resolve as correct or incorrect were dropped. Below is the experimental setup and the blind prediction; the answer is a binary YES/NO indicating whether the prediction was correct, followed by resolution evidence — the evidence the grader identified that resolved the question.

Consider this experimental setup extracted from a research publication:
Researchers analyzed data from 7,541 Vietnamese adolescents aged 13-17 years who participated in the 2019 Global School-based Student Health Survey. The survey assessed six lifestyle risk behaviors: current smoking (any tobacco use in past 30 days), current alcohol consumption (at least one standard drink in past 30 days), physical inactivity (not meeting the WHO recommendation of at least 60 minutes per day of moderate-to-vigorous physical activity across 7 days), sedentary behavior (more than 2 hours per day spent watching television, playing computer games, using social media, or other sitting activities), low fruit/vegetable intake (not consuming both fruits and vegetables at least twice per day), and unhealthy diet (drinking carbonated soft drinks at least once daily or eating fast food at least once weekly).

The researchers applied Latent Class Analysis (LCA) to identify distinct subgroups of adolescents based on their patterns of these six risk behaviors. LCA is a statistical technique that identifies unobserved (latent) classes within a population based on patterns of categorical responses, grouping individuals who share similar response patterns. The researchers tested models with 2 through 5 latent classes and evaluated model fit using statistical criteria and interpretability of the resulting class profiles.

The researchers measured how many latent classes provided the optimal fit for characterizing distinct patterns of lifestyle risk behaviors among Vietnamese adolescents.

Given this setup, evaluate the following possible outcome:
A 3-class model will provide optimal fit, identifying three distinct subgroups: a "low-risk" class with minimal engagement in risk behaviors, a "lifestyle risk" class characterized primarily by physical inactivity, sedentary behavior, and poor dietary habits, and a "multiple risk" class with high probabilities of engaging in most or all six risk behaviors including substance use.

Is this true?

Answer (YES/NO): NO